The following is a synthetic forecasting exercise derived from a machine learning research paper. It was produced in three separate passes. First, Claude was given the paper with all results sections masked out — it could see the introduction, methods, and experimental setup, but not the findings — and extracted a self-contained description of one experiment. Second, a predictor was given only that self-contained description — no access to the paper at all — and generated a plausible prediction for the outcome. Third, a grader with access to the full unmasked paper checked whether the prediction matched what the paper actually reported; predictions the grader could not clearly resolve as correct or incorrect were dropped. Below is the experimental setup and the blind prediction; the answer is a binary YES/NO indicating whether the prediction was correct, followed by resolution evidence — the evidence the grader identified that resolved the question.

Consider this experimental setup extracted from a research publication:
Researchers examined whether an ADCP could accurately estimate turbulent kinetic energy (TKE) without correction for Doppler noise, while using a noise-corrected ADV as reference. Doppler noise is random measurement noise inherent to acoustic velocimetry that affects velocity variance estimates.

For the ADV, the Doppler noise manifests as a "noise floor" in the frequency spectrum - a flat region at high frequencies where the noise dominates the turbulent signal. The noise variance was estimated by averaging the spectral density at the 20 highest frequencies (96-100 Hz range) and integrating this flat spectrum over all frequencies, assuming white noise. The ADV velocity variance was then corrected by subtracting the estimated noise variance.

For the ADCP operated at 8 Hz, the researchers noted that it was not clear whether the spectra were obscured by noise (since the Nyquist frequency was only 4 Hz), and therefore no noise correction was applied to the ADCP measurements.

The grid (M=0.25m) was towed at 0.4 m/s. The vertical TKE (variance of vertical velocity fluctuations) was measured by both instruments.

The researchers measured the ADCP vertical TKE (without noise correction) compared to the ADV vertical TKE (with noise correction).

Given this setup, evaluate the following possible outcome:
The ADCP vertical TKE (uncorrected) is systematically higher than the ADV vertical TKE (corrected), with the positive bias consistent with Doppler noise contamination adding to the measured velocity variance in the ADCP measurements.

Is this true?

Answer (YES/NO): NO